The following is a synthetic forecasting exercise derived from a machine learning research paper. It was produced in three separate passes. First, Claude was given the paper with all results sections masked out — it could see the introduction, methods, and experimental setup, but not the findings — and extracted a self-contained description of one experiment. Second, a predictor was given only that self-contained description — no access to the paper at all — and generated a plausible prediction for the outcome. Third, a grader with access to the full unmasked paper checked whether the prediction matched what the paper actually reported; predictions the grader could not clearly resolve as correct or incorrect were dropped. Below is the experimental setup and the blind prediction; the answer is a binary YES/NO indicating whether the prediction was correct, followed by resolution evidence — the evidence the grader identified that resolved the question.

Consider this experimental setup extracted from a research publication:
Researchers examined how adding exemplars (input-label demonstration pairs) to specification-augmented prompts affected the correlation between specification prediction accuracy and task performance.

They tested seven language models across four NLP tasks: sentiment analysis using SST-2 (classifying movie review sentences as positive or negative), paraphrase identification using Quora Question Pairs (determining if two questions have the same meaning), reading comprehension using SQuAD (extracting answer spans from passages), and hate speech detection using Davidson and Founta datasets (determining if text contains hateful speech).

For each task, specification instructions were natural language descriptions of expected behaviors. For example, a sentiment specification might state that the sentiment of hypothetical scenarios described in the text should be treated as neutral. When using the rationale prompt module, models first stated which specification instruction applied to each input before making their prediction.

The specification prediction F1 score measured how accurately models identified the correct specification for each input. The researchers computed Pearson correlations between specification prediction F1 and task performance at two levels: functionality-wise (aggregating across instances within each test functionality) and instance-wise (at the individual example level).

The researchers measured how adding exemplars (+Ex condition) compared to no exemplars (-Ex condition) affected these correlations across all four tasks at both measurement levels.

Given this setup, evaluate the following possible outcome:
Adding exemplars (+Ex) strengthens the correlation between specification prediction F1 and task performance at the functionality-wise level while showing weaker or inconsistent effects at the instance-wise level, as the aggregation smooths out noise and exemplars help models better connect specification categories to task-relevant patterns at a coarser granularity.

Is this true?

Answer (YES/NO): NO